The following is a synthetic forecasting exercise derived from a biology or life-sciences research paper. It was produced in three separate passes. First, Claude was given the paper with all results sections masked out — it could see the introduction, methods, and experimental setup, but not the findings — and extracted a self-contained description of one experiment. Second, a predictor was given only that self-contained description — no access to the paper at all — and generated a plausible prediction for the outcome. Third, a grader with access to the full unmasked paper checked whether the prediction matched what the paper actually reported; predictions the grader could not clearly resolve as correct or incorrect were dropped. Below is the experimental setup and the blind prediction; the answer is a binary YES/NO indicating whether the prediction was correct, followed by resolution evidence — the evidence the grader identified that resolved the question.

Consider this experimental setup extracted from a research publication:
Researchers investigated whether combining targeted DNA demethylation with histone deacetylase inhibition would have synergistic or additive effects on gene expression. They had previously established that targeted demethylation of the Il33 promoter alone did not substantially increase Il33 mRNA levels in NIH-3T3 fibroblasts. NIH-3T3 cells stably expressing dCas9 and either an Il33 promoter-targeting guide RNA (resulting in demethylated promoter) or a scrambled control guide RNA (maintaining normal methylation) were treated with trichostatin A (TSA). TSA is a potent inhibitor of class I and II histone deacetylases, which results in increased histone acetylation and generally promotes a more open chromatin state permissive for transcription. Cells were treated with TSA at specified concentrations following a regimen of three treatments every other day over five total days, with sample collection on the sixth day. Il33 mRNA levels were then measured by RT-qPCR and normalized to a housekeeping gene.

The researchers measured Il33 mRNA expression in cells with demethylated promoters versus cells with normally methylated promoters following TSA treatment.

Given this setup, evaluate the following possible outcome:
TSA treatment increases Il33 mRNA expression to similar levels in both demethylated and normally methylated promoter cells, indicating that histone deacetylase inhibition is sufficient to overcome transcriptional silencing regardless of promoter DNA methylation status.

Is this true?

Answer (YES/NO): NO